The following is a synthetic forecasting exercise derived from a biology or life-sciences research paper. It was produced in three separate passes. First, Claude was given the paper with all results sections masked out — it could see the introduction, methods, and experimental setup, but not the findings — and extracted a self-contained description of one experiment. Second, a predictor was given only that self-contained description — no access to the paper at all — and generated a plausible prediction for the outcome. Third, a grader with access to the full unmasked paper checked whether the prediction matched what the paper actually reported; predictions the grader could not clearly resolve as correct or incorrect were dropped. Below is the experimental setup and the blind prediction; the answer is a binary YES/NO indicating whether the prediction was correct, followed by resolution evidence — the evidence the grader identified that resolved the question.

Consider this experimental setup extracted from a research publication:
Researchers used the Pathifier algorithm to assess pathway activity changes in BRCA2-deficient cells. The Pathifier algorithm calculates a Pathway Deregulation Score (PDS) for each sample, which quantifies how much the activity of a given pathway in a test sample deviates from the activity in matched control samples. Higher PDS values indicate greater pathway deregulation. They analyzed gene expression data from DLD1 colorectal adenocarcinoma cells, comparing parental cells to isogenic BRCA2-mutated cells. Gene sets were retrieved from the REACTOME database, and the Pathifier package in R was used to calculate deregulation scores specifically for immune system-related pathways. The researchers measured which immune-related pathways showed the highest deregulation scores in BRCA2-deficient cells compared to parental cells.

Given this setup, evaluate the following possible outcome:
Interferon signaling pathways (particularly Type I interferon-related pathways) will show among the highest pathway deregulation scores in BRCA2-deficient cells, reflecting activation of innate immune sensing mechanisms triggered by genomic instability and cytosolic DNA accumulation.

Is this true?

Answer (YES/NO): YES